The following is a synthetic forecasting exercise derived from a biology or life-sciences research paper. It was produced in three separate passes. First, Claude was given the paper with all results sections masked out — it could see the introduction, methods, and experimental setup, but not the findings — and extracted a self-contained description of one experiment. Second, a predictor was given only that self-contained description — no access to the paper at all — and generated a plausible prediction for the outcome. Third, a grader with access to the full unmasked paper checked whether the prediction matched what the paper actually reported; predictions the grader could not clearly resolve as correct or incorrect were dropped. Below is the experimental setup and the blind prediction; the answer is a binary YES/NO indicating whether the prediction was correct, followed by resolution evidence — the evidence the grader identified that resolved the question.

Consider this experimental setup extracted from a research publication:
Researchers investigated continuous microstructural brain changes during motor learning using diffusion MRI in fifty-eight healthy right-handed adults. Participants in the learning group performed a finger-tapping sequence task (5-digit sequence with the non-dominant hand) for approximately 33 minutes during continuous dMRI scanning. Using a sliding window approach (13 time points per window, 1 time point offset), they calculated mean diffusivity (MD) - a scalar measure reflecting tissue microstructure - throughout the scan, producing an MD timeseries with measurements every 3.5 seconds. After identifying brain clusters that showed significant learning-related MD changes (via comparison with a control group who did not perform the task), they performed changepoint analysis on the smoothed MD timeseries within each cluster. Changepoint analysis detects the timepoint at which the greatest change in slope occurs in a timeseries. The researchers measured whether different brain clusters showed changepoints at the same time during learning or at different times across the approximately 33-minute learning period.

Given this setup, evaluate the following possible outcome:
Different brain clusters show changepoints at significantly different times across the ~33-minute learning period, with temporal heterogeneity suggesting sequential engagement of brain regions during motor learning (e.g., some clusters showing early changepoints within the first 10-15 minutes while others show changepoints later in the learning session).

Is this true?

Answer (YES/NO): NO